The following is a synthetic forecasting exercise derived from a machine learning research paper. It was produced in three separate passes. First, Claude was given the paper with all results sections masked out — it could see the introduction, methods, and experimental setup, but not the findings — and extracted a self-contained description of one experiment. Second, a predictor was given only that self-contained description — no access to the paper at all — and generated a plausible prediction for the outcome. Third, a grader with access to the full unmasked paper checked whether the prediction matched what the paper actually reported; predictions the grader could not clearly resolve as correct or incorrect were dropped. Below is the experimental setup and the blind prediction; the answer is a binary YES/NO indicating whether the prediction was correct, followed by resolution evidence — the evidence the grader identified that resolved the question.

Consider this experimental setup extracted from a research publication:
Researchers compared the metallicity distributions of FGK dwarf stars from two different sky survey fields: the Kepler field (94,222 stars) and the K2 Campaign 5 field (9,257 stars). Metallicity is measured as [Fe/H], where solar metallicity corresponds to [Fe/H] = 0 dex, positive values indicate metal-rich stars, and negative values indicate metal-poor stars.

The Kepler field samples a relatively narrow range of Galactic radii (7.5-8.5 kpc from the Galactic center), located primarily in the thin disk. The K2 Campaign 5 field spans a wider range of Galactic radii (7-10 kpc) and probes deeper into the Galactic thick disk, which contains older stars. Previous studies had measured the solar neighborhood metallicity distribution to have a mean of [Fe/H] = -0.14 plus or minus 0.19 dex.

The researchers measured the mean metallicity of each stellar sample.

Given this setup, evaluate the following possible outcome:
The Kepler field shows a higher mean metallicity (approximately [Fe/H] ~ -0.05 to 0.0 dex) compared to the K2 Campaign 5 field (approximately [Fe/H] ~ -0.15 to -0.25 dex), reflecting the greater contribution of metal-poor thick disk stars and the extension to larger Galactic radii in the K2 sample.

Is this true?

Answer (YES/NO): NO